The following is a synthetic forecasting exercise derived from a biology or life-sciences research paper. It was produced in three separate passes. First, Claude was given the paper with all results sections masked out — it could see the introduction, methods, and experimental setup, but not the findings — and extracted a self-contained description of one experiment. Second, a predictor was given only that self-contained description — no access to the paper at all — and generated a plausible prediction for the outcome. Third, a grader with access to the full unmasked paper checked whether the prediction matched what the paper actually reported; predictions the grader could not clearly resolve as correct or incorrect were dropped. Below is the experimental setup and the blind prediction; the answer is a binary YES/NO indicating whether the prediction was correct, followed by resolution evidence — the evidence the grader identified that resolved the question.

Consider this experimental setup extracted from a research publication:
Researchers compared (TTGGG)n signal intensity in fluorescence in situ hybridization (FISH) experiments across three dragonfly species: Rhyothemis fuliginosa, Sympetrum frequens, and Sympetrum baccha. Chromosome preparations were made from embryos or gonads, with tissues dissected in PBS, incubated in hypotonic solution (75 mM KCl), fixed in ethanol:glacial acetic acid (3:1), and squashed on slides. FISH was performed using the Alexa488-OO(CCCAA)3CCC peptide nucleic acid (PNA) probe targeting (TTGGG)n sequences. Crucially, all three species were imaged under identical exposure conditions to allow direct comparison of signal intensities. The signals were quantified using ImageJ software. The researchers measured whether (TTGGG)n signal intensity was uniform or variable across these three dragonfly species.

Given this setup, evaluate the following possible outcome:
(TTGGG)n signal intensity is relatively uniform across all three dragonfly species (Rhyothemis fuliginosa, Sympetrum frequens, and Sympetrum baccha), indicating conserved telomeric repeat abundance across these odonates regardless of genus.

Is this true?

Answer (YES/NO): NO